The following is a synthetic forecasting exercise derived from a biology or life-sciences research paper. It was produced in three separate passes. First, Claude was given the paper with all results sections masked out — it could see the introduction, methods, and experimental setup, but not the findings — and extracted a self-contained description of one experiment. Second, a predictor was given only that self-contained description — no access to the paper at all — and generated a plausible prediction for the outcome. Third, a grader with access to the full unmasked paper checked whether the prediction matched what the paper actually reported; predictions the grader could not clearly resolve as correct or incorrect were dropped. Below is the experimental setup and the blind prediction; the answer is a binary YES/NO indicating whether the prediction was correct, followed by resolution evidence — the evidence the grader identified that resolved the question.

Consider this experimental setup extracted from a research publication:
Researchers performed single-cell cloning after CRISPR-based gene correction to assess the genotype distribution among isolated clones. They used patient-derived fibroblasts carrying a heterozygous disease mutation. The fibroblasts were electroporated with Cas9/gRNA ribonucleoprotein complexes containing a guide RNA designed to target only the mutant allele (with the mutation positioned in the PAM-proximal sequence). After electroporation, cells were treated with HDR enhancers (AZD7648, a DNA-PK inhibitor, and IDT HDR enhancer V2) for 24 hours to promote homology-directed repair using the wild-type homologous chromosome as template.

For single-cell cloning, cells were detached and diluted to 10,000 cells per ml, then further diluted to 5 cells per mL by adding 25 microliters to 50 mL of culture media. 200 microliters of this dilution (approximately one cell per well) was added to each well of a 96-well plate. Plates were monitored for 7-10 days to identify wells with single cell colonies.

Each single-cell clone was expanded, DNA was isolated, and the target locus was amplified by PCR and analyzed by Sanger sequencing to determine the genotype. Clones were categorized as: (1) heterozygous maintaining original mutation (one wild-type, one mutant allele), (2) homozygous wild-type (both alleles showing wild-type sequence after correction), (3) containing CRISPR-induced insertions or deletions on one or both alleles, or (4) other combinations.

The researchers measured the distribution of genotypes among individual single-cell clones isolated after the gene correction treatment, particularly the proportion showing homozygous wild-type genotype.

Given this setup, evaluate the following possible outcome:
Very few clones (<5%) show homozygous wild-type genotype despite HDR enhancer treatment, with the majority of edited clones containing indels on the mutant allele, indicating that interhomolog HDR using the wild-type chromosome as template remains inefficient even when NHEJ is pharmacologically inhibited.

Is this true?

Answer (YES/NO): NO